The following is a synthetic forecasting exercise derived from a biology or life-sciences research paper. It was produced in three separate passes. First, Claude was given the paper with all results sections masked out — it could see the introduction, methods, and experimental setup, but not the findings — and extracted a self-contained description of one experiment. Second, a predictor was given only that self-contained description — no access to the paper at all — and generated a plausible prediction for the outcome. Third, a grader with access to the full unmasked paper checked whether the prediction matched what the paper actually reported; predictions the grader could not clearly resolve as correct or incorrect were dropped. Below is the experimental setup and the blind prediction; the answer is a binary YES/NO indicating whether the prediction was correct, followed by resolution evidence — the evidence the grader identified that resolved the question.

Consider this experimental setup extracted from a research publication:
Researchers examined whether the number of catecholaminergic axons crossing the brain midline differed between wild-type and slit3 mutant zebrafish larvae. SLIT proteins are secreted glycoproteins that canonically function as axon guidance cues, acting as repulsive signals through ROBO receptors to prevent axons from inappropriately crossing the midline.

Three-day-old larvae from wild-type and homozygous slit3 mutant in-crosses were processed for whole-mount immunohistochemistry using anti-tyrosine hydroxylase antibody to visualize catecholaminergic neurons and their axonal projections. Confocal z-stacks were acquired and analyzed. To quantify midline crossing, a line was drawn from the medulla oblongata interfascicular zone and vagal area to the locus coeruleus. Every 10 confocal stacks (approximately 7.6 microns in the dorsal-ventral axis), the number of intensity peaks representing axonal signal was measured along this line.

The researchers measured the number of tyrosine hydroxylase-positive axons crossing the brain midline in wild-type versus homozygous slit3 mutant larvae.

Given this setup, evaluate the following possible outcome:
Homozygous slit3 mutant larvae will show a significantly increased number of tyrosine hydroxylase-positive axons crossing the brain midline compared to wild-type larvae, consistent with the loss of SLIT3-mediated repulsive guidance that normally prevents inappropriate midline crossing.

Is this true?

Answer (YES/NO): NO